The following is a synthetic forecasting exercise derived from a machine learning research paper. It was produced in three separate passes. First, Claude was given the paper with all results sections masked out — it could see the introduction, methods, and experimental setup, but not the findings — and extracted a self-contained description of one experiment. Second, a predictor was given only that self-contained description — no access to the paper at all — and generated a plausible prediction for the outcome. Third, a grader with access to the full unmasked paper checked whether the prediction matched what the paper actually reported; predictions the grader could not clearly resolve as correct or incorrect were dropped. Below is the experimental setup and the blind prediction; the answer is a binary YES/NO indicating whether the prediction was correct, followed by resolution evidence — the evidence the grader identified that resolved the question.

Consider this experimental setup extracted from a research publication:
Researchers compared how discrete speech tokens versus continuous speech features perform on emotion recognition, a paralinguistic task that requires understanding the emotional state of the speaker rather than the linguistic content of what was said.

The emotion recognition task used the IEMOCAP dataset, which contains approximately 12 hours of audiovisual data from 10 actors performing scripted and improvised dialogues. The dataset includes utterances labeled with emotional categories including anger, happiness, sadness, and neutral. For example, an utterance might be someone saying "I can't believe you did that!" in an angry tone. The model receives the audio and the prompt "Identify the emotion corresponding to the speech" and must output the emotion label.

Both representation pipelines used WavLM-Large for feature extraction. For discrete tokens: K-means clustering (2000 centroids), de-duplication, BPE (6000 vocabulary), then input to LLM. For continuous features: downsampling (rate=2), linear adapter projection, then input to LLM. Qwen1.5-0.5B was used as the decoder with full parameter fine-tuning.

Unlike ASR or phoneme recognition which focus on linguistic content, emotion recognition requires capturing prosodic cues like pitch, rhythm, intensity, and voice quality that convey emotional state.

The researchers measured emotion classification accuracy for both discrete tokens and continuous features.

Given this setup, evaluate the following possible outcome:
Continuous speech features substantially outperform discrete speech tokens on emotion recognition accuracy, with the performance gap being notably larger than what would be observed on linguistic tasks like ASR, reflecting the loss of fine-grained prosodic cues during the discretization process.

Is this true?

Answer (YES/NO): YES